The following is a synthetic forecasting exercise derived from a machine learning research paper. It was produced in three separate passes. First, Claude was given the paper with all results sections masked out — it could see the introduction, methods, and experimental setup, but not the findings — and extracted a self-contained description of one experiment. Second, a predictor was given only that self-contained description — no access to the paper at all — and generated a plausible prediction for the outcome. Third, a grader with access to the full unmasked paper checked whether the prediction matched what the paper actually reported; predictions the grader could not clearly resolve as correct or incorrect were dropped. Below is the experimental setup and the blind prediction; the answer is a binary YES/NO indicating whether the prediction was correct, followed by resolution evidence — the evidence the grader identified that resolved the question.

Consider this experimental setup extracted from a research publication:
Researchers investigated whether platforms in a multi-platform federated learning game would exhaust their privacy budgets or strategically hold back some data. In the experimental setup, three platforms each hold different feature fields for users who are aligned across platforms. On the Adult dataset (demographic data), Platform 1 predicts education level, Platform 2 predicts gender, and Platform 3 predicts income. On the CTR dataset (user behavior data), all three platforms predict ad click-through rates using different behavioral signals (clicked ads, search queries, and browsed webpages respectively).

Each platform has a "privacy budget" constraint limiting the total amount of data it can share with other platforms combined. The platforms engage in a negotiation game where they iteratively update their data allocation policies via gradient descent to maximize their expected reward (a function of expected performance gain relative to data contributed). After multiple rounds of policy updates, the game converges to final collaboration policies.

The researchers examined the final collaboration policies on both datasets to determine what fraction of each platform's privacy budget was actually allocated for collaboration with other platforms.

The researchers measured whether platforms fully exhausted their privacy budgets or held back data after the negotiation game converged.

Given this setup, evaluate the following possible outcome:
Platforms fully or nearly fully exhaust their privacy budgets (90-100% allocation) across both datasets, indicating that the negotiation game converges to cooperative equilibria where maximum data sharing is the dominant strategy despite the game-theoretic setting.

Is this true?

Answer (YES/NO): YES